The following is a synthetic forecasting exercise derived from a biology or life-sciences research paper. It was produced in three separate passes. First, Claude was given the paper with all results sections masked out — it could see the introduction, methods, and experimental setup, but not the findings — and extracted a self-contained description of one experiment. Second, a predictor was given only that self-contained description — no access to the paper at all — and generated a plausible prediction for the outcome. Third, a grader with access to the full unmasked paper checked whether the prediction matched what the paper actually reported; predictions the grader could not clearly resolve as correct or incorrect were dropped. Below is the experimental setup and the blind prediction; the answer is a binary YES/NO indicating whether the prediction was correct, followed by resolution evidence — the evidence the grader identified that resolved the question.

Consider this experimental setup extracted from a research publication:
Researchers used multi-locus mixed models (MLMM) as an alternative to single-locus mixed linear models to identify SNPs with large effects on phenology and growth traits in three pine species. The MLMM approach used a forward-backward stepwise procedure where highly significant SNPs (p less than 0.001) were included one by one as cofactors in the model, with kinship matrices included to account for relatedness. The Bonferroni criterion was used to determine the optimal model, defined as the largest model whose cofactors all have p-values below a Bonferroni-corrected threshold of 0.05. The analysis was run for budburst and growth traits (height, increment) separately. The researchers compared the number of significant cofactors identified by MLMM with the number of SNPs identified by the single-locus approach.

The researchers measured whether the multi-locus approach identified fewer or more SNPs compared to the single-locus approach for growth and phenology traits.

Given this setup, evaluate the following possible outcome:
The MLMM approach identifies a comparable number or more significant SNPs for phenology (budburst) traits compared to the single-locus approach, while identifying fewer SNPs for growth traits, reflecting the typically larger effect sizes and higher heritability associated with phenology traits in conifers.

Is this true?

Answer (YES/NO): NO